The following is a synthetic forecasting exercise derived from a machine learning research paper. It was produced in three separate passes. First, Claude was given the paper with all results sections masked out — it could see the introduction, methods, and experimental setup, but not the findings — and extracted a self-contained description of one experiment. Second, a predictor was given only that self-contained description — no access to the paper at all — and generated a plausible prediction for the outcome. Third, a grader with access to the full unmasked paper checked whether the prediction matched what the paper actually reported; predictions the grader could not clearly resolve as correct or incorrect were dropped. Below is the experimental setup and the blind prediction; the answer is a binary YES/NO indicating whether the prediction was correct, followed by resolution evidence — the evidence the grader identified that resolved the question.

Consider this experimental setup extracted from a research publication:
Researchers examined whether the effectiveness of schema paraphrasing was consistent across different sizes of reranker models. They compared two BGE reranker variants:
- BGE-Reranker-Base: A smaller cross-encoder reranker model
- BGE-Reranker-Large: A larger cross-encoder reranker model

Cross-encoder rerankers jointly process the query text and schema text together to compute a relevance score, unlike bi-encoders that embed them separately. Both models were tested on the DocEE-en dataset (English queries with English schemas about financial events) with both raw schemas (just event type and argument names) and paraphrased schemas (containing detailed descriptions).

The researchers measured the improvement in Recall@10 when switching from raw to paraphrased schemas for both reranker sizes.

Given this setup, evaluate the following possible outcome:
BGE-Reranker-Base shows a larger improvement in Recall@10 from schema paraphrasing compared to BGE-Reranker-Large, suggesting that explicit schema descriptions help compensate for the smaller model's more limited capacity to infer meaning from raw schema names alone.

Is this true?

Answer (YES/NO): NO